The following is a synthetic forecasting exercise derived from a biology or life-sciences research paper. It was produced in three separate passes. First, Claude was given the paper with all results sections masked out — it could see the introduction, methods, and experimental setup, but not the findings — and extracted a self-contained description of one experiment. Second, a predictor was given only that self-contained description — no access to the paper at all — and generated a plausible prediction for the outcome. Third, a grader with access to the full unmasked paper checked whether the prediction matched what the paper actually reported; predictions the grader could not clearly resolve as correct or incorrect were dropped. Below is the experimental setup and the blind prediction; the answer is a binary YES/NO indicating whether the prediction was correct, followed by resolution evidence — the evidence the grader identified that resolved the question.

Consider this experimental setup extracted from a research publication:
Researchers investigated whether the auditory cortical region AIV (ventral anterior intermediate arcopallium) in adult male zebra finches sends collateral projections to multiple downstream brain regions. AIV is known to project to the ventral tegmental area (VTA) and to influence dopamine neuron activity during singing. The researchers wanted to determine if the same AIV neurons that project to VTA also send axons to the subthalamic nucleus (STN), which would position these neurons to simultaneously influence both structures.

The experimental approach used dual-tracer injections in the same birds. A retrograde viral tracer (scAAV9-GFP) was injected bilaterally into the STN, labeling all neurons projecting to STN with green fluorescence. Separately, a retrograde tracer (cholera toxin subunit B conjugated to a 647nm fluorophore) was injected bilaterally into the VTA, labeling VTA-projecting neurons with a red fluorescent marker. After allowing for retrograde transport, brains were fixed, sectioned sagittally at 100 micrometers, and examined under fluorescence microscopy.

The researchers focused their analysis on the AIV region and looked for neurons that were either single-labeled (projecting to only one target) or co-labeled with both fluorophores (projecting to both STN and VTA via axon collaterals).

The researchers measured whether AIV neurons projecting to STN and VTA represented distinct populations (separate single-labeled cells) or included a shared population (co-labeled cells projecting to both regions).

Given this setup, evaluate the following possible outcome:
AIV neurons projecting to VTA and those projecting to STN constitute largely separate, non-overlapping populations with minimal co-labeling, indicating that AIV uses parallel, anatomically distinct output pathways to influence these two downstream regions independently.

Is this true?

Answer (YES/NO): NO